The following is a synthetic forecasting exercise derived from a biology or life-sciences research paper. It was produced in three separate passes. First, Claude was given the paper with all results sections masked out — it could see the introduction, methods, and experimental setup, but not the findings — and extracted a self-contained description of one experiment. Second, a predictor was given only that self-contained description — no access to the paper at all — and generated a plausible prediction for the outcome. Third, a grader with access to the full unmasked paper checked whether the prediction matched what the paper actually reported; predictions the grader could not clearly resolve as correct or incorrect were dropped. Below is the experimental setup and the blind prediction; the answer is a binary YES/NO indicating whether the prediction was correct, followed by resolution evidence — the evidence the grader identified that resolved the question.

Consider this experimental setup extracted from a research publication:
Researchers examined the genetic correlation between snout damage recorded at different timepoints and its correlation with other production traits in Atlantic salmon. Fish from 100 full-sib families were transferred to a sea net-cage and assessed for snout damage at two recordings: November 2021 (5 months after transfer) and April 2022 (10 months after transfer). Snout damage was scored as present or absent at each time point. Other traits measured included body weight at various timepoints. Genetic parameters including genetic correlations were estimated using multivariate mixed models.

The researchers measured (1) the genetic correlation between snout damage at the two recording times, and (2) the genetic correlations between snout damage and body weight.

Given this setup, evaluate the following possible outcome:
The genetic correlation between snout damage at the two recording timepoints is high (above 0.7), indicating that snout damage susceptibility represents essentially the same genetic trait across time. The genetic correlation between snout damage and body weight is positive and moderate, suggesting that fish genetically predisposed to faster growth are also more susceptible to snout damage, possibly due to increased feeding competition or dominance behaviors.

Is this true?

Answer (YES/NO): NO